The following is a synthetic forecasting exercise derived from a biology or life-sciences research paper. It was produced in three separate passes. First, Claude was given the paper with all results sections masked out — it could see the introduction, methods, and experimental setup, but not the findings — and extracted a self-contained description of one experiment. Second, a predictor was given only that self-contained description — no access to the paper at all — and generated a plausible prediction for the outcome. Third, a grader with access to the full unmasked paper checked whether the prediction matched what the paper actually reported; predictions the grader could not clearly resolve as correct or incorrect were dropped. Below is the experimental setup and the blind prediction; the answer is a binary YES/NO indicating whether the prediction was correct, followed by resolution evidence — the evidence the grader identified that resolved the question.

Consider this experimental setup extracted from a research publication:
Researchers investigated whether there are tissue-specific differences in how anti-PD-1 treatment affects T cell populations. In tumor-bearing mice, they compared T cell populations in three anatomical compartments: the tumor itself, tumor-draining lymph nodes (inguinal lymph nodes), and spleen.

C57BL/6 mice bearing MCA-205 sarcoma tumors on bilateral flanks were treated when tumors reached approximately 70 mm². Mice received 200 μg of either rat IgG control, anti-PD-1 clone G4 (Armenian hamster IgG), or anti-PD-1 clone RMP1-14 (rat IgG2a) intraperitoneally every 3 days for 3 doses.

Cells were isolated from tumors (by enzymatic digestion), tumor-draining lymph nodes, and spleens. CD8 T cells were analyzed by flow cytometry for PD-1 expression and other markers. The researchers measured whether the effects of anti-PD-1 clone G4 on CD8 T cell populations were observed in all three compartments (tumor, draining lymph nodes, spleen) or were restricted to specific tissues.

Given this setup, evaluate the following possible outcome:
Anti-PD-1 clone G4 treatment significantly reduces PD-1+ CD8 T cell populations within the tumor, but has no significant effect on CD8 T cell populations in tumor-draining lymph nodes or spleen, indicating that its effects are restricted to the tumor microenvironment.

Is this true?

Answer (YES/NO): NO